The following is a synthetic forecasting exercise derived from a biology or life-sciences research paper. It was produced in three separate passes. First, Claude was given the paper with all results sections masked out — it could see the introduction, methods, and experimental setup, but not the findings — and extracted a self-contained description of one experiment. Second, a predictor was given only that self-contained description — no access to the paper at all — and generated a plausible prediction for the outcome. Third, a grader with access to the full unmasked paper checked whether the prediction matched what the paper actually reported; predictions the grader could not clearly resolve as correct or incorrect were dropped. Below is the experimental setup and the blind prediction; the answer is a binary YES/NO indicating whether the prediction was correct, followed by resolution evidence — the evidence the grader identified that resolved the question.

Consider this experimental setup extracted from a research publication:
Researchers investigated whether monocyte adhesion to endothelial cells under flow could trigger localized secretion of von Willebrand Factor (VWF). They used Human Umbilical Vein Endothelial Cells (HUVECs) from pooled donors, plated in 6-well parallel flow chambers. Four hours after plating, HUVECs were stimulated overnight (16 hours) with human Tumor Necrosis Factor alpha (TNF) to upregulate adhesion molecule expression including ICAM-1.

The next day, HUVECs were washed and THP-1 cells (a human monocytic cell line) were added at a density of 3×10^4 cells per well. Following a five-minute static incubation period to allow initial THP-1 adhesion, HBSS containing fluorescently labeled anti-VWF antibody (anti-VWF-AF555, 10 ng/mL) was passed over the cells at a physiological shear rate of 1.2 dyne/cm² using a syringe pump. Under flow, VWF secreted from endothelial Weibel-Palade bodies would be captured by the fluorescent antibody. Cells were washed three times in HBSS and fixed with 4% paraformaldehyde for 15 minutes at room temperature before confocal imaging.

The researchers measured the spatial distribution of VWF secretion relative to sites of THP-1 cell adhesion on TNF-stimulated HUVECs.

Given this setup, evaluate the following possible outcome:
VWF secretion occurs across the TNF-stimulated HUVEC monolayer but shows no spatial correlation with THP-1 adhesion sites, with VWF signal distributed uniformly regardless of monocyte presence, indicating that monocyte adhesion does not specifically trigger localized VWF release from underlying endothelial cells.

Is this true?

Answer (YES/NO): NO